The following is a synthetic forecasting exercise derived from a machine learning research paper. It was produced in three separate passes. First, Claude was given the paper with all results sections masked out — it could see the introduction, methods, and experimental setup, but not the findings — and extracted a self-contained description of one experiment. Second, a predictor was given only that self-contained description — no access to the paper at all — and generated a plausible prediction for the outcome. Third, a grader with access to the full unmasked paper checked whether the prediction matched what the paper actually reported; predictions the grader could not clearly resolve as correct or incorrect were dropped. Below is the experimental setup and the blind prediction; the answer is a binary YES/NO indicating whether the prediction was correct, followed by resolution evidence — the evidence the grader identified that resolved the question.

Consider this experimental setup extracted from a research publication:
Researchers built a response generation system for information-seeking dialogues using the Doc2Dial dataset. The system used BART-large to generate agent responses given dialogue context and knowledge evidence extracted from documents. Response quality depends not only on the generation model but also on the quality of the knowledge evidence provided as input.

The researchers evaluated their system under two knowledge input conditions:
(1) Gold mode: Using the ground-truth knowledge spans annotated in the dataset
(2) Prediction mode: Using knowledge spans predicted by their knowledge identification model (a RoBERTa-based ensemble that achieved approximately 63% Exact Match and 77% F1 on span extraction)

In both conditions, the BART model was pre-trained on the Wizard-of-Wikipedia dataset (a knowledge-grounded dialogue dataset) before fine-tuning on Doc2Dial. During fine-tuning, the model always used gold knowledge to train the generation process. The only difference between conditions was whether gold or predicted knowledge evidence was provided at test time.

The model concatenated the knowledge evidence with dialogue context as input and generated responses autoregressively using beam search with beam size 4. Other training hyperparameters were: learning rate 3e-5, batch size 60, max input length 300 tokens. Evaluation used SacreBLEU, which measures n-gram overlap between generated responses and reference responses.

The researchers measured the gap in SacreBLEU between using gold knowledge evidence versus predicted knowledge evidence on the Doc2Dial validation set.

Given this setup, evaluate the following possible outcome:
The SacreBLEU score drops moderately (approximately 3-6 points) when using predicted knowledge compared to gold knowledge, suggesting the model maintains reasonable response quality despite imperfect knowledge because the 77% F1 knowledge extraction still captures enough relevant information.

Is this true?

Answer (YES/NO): NO